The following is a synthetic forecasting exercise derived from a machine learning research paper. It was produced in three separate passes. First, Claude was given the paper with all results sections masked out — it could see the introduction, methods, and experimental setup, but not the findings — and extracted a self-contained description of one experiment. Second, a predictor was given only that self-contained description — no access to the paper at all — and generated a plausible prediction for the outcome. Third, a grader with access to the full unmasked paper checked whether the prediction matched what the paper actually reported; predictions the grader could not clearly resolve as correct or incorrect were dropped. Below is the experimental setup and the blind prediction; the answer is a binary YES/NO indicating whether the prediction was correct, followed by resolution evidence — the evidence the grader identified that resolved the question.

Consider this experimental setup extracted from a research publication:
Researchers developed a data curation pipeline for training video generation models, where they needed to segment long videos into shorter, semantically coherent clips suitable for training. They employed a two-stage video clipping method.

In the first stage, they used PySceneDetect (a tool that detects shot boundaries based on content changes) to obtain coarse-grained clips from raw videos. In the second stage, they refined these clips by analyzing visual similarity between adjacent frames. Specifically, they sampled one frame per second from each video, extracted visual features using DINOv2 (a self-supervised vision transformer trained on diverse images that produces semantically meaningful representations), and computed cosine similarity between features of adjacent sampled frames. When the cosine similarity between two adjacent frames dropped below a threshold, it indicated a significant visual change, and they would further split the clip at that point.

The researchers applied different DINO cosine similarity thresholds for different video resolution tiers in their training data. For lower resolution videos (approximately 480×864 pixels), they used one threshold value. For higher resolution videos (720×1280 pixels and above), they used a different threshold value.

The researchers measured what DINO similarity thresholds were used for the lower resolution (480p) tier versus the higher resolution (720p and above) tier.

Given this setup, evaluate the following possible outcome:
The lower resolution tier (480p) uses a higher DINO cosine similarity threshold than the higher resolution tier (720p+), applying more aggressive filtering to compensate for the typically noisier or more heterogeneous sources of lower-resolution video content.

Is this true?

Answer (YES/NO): NO